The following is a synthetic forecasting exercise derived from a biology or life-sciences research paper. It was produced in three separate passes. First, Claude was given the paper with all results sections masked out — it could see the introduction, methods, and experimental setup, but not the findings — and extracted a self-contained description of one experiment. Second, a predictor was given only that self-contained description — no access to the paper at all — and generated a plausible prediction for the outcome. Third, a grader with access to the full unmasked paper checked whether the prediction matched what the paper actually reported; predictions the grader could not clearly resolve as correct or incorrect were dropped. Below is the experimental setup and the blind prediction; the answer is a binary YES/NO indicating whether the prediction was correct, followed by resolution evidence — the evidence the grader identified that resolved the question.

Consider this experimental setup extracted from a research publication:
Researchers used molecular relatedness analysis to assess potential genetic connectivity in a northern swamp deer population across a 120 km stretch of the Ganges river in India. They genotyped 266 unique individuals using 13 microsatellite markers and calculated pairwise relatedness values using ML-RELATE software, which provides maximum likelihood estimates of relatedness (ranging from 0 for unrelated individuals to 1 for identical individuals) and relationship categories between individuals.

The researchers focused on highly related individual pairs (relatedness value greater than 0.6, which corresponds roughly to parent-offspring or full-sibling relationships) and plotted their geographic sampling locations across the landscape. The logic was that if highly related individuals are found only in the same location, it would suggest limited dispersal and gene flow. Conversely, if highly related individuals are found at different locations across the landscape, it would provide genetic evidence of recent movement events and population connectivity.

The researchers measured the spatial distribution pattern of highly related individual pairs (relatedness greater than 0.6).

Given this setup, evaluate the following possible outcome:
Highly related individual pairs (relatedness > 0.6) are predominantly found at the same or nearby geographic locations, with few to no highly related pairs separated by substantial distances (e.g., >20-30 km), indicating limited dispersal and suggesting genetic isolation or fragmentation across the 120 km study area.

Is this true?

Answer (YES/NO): NO